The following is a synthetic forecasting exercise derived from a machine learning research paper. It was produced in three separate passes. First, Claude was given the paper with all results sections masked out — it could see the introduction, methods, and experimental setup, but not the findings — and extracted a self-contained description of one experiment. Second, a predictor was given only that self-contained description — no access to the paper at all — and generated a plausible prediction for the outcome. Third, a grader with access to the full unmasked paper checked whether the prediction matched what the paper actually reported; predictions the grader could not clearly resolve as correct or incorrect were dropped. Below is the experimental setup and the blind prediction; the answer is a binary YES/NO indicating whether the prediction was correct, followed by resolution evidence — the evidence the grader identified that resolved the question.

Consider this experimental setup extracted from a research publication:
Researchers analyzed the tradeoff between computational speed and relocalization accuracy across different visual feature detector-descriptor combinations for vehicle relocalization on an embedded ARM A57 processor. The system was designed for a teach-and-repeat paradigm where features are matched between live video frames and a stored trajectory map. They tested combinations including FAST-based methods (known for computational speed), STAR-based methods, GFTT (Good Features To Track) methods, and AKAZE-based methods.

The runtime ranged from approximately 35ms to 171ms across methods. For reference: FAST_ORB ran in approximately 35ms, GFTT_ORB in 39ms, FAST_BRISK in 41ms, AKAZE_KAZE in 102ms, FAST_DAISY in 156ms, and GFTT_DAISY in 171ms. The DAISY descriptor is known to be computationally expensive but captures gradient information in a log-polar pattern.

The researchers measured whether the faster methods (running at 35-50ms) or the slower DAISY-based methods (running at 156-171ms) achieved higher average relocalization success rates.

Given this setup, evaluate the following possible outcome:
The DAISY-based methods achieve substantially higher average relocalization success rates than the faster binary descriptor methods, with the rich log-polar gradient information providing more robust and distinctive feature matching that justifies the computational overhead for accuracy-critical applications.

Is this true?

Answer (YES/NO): NO